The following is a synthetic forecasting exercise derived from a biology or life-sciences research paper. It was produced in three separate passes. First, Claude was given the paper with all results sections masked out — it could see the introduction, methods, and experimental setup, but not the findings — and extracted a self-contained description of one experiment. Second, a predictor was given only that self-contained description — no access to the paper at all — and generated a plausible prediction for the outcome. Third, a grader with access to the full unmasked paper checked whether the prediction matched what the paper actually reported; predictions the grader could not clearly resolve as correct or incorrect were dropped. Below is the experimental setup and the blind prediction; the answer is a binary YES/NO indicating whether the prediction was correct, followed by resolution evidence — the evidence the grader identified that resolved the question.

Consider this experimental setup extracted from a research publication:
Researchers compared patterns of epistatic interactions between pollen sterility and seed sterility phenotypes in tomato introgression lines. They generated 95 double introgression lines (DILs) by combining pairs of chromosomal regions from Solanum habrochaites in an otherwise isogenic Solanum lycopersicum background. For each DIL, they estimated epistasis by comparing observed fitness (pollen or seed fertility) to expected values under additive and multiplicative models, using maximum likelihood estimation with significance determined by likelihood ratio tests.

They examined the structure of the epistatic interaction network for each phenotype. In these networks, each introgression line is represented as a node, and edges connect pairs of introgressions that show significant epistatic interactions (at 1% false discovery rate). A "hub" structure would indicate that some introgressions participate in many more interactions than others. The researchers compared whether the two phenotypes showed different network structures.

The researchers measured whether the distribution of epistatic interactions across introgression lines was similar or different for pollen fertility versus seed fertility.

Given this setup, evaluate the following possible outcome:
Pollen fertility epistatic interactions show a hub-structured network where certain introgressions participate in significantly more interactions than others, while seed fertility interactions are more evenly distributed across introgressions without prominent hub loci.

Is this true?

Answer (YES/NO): YES